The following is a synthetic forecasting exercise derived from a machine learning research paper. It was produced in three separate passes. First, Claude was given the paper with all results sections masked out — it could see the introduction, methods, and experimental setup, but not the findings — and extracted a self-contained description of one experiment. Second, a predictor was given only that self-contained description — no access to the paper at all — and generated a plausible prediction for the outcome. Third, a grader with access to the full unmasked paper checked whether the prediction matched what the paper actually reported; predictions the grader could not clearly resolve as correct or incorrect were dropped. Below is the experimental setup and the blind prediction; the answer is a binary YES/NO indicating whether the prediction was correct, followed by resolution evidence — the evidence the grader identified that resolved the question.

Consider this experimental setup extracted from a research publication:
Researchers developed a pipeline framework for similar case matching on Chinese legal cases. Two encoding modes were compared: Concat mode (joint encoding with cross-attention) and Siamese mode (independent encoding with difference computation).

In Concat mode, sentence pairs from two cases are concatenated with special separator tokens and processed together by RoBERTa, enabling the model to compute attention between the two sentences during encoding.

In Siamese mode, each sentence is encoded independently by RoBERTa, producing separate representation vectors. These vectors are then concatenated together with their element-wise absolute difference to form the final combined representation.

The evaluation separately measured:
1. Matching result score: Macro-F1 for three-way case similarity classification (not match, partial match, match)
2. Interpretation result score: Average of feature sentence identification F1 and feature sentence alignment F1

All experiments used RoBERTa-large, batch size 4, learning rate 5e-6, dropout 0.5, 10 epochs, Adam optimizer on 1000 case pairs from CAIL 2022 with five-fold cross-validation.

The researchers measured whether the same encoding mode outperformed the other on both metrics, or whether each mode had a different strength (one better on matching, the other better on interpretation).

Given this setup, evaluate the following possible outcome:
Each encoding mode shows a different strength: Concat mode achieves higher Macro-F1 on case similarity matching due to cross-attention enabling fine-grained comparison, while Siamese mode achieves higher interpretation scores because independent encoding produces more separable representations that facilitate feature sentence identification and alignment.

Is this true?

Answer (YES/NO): NO